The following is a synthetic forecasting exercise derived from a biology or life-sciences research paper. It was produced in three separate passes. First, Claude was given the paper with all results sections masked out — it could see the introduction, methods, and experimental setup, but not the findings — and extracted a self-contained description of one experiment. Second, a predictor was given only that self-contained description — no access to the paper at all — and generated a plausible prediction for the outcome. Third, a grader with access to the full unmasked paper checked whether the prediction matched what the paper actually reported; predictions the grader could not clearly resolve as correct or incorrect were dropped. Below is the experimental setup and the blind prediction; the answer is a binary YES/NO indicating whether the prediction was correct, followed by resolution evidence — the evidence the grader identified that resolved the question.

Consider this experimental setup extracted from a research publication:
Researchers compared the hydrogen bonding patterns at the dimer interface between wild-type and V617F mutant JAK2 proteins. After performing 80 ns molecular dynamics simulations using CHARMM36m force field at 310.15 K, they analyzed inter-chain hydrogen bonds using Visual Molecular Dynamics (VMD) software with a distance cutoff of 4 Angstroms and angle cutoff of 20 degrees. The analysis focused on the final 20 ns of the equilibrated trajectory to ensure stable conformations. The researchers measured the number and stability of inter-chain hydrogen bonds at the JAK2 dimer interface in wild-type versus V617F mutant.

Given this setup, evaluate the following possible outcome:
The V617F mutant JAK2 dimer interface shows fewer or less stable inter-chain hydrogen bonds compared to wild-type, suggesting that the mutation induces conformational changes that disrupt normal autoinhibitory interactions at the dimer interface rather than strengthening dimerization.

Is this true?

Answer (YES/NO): NO